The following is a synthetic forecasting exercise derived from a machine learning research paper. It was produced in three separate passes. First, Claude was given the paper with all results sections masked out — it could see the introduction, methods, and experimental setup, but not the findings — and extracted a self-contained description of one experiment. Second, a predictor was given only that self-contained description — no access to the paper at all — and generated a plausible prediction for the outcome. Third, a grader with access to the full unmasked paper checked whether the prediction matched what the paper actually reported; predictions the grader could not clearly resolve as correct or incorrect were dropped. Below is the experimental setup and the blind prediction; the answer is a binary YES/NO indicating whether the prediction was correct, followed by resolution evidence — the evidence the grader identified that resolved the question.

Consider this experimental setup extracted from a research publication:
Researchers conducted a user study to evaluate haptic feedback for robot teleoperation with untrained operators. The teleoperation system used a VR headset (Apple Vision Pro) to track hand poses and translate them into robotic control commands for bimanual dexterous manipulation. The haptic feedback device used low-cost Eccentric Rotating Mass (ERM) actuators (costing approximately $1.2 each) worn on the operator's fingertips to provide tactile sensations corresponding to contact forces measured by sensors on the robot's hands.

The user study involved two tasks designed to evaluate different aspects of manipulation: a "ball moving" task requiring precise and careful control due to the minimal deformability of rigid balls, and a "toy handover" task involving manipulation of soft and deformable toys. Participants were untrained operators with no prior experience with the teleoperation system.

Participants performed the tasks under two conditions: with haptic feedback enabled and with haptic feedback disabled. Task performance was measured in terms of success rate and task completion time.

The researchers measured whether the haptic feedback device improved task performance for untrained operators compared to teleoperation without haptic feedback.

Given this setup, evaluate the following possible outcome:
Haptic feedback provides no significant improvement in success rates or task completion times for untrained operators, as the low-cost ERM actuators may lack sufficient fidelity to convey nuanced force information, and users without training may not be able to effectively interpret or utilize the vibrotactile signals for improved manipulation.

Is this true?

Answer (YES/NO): NO